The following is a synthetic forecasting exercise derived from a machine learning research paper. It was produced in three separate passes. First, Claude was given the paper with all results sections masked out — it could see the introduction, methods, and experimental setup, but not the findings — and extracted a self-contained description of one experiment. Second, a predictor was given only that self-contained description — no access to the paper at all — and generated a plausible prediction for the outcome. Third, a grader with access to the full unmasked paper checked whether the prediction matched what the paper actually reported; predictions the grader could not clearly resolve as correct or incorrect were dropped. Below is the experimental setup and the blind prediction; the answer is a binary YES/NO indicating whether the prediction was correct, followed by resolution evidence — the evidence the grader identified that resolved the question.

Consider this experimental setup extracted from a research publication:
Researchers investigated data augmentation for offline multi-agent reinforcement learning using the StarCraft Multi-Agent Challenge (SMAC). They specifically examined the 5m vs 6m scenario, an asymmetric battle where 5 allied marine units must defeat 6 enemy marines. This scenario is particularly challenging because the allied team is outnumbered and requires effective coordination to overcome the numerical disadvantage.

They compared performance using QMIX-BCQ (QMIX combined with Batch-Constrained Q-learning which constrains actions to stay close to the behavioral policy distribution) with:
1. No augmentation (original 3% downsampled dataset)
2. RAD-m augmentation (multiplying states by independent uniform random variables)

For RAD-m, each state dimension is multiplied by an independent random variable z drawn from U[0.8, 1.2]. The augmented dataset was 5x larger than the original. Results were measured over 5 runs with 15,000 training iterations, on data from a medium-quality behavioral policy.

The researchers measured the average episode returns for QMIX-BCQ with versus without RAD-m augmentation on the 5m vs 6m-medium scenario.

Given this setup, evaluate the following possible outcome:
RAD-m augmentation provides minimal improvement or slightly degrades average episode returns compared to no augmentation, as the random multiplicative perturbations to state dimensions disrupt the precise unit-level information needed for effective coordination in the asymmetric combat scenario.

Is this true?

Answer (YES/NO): YES